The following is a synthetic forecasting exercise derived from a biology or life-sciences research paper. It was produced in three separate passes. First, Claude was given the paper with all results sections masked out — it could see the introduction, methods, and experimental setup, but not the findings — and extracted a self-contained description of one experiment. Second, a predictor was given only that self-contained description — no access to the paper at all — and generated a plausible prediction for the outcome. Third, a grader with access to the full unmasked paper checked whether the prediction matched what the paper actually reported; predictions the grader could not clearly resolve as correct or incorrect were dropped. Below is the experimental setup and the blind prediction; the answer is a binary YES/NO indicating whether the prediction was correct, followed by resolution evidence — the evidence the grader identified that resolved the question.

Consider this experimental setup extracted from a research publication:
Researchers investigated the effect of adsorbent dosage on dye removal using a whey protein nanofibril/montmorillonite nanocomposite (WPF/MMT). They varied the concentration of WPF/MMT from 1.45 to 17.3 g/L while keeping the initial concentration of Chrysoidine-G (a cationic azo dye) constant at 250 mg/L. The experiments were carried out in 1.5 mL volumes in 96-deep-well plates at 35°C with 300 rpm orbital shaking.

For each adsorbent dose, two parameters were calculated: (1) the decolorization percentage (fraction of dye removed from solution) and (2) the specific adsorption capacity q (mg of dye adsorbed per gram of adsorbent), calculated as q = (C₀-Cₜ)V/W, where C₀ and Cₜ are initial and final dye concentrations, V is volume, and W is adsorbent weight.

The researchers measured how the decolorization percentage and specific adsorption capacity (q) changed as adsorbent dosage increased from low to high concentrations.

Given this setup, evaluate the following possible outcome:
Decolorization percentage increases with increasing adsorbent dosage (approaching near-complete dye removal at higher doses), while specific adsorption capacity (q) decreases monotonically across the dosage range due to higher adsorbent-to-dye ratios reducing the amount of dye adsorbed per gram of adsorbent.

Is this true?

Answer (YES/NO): NO